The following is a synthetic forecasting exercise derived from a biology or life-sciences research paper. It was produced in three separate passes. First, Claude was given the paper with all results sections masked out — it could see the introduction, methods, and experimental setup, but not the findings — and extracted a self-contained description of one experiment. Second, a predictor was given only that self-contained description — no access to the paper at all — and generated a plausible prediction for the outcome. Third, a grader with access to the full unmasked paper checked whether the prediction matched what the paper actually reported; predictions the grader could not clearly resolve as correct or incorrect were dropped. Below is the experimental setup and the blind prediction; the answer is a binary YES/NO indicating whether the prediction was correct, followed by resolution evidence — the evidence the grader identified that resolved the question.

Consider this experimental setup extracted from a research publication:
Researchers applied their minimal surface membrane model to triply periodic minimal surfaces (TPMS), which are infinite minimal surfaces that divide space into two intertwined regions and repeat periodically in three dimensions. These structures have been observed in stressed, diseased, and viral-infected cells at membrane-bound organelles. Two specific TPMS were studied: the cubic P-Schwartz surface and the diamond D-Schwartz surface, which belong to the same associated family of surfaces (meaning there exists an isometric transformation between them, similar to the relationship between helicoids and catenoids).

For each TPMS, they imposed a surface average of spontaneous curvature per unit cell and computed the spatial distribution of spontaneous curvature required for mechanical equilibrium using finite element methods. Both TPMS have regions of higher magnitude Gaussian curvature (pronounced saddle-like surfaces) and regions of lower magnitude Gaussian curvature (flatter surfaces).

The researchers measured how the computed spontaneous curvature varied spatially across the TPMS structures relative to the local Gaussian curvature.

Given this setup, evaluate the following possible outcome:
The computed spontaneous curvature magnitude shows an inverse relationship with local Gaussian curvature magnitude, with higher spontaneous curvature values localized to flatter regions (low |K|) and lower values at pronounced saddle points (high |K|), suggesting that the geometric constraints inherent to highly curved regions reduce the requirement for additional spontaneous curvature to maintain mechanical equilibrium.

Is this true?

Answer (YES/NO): NO